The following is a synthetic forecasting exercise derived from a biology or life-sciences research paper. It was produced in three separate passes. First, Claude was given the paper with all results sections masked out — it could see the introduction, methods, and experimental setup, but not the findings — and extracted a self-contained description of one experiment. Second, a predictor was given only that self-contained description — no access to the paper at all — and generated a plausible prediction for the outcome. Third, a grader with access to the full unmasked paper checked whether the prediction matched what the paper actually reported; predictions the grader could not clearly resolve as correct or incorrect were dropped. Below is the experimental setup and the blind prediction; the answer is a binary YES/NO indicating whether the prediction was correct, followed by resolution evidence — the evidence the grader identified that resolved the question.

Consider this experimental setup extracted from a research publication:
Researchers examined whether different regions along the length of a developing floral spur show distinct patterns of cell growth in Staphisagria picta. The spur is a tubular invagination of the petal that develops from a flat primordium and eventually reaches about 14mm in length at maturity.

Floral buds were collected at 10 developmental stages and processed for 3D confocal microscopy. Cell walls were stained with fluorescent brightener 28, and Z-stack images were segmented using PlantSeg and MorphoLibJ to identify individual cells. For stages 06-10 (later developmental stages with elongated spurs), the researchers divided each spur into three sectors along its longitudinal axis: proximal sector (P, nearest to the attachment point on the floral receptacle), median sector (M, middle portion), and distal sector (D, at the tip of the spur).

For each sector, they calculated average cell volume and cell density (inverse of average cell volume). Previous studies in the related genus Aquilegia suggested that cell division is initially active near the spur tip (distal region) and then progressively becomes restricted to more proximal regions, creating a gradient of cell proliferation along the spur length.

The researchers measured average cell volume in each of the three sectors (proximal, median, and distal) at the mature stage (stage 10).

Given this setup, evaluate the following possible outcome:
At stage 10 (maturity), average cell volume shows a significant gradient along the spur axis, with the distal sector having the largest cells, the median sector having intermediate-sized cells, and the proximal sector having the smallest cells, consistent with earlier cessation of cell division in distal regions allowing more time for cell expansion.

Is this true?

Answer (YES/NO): NO